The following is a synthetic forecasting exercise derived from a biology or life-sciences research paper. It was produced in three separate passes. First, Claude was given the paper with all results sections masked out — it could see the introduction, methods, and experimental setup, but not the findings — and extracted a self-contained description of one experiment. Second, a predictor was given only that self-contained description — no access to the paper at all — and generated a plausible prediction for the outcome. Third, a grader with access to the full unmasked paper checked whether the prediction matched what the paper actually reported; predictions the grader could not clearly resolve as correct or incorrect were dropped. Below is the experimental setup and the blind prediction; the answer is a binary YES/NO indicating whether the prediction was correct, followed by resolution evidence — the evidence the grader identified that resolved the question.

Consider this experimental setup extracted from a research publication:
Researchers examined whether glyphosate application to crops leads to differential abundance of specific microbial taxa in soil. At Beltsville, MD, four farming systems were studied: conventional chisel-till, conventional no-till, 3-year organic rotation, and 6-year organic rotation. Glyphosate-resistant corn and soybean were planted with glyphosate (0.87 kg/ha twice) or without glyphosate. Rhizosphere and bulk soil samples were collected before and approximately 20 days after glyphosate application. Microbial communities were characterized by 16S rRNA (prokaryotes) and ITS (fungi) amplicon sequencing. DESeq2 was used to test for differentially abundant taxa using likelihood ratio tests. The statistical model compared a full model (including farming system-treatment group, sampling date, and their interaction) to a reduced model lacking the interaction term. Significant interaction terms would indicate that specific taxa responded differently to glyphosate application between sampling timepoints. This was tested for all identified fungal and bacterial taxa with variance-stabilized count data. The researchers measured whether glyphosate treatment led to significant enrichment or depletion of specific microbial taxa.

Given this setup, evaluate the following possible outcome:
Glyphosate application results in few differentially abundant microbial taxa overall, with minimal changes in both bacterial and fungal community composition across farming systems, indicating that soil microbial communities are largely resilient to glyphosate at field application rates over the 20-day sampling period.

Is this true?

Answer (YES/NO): NO